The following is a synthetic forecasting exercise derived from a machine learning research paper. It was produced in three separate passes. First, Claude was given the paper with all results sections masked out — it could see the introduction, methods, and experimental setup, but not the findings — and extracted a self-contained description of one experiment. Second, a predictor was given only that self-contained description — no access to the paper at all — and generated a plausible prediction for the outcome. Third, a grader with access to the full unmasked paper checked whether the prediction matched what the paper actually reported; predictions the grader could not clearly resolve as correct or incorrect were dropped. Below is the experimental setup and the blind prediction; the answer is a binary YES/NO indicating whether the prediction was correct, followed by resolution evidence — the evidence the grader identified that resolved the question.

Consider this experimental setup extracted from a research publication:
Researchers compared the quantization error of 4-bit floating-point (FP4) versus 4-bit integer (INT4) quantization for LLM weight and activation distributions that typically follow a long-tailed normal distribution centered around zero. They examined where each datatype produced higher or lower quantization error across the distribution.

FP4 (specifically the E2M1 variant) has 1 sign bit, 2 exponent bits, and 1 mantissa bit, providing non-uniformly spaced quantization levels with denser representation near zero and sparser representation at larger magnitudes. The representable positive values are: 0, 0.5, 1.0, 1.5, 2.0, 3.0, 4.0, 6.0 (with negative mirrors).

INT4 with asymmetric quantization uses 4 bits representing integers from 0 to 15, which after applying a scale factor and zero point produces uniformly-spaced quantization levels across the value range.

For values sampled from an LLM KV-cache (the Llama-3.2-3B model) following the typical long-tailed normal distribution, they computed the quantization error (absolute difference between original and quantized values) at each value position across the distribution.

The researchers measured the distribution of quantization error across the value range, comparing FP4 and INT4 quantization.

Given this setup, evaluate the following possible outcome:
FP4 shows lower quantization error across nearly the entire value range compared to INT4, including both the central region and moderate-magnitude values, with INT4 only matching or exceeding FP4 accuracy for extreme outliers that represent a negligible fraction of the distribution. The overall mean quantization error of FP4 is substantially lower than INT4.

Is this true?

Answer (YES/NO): NO